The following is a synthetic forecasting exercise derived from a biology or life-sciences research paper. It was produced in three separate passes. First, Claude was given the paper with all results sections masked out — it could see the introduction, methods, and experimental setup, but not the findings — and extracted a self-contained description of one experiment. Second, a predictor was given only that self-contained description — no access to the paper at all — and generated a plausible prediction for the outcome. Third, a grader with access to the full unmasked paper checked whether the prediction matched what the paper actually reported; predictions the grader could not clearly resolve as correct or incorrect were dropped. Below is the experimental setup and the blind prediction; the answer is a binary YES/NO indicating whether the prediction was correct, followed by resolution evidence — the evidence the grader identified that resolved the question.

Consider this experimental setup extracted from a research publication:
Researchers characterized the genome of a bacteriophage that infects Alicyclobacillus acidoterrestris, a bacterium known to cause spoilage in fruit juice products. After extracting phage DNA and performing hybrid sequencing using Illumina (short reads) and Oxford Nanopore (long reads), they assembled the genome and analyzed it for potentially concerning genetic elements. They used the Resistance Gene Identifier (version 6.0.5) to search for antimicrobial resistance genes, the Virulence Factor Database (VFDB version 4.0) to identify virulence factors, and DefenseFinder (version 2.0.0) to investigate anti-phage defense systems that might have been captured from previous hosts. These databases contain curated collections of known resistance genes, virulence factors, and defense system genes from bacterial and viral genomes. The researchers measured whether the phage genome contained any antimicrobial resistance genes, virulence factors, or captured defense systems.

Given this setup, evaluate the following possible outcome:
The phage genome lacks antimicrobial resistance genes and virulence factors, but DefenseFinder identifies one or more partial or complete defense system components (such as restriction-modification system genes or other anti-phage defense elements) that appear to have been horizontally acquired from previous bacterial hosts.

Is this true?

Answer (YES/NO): NO